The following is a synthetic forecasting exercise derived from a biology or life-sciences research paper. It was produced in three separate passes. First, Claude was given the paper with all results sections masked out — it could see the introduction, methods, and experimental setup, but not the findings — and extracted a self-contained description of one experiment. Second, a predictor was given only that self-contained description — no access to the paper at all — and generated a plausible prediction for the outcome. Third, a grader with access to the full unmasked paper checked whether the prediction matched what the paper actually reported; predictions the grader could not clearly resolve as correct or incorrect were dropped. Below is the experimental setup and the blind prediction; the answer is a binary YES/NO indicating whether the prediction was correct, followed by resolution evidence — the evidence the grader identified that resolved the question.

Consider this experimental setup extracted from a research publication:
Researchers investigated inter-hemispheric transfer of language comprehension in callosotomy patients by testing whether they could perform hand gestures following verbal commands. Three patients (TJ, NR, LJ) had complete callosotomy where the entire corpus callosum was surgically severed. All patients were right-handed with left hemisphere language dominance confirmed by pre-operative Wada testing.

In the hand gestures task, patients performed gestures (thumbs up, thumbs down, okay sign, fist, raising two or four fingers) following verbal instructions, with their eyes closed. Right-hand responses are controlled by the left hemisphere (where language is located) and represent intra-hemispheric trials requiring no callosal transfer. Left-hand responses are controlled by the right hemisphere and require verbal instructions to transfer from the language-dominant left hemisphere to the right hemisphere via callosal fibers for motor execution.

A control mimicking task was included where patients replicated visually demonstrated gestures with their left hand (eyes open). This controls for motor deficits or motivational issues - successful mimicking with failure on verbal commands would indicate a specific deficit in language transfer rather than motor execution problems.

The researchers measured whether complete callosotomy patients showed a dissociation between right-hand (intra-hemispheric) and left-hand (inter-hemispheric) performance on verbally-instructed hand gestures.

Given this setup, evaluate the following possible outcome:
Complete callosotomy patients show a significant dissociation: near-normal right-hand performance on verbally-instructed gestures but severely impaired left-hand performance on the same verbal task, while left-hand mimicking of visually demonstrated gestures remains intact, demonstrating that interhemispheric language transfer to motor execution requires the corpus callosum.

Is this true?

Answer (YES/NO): NO